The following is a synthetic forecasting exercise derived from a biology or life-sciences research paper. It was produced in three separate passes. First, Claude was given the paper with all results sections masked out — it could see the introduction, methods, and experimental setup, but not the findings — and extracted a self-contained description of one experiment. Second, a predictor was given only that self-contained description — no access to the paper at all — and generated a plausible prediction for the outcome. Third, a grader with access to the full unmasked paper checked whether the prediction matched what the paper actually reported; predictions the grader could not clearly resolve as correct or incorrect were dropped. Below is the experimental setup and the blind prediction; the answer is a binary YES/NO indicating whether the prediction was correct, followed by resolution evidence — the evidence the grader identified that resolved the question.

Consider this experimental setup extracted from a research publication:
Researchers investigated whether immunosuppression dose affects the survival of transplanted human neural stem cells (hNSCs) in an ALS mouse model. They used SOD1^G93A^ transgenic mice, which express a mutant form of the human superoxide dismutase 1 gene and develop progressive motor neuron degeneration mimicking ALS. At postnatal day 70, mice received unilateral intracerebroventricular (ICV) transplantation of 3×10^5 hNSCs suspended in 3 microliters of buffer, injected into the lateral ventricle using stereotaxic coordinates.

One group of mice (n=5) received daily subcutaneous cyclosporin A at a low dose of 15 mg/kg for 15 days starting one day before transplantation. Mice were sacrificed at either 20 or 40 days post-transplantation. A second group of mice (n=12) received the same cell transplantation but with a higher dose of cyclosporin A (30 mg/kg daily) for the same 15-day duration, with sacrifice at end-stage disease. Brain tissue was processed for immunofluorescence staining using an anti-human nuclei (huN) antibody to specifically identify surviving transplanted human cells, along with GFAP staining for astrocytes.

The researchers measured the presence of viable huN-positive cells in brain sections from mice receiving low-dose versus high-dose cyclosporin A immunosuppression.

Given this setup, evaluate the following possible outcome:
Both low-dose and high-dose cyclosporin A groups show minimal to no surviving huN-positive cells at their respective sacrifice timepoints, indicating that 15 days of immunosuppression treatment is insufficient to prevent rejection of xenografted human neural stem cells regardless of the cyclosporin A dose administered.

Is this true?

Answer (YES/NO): YES